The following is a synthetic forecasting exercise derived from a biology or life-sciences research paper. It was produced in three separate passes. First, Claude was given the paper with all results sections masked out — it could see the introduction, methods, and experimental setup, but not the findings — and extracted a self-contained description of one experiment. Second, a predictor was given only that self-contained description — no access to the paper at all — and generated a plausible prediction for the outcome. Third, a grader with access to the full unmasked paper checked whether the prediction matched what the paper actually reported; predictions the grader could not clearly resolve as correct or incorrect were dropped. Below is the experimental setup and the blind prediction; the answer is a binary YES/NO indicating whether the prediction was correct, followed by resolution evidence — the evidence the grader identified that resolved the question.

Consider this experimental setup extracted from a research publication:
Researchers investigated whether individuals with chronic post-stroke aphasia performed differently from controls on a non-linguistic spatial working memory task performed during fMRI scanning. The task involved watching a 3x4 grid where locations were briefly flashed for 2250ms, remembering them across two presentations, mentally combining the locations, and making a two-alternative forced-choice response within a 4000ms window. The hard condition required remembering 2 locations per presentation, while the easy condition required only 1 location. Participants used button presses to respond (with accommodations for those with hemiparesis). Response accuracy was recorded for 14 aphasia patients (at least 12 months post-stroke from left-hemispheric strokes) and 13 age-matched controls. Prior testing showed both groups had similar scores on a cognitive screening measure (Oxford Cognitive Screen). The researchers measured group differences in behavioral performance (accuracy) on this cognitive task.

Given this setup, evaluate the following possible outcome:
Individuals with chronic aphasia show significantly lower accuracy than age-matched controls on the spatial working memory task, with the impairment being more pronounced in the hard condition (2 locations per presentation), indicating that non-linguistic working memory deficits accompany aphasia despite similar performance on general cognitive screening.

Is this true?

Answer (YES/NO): NO